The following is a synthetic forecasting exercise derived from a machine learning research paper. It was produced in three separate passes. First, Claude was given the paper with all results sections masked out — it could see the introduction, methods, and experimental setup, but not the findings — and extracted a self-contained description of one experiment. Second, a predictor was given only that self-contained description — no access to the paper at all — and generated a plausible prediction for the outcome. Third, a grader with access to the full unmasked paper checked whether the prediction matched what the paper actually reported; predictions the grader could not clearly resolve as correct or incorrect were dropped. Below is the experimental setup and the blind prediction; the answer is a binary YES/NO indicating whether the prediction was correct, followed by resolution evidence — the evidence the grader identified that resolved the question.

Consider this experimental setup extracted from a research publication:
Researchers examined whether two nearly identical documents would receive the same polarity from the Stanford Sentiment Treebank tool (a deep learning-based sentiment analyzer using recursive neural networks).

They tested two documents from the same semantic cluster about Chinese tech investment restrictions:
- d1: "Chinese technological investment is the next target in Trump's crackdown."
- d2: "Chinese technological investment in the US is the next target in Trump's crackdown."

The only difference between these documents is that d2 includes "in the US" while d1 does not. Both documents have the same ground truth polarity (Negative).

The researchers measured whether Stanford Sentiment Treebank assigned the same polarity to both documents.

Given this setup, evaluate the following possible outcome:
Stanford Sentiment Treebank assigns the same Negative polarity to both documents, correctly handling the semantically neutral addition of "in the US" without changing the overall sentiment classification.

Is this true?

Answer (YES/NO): NO